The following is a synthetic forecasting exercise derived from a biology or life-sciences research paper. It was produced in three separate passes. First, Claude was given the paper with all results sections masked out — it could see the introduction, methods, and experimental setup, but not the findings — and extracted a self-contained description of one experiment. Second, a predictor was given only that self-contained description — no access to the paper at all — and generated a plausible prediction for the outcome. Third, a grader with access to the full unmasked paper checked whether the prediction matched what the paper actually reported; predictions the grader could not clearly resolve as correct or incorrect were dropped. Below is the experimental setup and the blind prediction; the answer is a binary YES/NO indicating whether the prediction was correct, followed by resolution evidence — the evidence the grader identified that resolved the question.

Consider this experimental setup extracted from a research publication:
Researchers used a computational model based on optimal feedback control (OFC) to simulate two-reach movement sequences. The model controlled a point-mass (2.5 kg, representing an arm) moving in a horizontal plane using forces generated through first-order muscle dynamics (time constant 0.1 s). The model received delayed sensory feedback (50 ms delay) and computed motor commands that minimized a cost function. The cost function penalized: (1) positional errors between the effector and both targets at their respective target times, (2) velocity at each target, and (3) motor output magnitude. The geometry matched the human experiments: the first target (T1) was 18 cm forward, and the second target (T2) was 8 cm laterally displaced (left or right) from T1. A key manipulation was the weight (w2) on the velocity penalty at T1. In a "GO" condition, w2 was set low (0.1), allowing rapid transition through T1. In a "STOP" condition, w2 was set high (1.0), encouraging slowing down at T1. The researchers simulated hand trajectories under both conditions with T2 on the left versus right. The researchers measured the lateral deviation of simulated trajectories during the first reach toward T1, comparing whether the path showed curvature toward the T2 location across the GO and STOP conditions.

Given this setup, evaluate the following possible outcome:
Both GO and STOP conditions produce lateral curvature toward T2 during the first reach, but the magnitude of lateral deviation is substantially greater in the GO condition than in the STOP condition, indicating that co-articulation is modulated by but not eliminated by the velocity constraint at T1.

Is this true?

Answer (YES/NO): NO